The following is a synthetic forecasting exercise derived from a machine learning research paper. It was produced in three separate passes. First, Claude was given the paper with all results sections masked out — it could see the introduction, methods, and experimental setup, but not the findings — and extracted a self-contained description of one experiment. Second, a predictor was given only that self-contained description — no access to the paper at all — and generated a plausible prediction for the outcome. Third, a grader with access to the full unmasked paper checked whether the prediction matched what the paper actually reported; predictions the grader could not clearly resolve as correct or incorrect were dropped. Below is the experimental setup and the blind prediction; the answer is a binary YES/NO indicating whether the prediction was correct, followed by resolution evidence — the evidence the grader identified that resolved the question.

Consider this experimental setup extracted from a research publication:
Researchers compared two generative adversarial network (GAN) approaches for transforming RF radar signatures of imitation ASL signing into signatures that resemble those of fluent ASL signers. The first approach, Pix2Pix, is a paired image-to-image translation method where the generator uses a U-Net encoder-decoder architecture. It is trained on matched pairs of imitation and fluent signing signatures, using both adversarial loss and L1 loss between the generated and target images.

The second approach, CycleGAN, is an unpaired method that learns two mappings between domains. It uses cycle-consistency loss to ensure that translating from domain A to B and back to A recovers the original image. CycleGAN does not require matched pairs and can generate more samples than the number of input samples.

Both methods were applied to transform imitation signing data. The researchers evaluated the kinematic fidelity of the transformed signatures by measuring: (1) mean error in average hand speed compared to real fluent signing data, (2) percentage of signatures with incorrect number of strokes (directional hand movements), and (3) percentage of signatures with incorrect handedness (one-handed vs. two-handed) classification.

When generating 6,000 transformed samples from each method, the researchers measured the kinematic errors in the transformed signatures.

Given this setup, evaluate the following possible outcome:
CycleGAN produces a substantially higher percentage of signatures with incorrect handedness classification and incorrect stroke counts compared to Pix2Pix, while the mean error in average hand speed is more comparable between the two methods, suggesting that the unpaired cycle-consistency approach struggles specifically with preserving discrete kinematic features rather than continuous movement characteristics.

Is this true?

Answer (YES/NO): NO